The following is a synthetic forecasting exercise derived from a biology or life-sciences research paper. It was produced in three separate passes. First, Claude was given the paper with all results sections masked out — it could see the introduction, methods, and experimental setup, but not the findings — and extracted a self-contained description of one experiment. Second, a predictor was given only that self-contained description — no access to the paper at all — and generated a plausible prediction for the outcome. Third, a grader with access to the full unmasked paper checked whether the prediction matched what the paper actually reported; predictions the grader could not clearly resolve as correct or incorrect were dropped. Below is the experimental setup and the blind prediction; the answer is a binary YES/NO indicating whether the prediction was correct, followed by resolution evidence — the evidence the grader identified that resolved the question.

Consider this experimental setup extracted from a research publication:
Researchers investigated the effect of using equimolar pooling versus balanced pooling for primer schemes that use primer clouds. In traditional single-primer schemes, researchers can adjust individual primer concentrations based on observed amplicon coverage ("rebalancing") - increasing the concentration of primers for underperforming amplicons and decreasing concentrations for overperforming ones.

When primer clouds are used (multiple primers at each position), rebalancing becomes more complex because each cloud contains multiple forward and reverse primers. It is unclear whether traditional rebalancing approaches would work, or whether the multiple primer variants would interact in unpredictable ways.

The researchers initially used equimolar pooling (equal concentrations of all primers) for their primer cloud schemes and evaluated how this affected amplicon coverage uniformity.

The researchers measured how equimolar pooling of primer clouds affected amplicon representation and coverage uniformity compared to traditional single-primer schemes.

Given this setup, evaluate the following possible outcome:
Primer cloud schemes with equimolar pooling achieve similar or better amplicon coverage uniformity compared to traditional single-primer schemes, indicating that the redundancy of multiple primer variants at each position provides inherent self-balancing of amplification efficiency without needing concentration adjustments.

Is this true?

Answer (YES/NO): NO